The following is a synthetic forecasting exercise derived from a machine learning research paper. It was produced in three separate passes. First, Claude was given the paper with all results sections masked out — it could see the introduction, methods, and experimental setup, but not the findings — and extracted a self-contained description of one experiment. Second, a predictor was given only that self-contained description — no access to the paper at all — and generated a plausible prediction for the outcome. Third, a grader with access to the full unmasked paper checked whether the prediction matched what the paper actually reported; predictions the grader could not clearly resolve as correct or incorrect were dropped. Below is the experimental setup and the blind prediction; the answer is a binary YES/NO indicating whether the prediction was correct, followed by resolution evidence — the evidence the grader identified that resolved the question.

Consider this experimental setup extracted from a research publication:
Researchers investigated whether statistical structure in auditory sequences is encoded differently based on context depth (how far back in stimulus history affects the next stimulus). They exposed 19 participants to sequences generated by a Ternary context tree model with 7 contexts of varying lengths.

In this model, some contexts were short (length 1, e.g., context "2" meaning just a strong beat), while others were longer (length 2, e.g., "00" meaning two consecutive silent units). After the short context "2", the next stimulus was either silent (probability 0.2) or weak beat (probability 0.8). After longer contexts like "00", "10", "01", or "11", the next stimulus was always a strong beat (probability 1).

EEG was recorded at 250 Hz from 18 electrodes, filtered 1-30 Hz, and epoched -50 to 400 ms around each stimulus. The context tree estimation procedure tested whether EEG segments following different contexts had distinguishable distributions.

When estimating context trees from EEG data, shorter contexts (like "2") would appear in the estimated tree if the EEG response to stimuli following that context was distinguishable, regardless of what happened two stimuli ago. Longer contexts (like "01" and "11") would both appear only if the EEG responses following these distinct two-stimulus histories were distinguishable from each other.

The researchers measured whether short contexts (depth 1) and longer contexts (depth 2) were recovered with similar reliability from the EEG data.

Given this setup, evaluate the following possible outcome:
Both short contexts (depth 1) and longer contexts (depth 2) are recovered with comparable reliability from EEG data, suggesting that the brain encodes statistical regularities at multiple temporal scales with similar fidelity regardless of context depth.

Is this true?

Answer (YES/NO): NO